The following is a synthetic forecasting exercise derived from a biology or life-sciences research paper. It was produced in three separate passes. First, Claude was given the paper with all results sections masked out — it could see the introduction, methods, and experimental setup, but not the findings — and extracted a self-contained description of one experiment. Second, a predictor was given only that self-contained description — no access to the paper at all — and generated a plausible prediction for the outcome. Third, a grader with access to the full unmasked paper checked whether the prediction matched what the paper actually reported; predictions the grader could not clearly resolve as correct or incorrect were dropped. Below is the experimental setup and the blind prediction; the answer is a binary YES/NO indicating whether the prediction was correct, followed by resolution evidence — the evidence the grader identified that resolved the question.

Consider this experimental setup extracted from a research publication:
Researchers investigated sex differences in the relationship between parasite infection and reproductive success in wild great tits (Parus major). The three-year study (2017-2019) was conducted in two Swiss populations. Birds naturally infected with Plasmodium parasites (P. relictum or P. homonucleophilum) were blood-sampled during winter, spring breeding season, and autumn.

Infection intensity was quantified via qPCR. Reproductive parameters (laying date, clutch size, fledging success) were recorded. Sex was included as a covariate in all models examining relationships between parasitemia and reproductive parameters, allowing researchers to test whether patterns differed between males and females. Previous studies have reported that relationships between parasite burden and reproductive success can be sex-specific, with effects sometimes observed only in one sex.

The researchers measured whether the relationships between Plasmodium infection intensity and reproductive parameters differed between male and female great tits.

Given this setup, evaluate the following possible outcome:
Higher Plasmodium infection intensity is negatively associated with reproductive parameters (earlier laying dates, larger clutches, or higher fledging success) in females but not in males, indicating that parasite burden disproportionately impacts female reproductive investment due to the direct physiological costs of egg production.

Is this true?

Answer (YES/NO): NO